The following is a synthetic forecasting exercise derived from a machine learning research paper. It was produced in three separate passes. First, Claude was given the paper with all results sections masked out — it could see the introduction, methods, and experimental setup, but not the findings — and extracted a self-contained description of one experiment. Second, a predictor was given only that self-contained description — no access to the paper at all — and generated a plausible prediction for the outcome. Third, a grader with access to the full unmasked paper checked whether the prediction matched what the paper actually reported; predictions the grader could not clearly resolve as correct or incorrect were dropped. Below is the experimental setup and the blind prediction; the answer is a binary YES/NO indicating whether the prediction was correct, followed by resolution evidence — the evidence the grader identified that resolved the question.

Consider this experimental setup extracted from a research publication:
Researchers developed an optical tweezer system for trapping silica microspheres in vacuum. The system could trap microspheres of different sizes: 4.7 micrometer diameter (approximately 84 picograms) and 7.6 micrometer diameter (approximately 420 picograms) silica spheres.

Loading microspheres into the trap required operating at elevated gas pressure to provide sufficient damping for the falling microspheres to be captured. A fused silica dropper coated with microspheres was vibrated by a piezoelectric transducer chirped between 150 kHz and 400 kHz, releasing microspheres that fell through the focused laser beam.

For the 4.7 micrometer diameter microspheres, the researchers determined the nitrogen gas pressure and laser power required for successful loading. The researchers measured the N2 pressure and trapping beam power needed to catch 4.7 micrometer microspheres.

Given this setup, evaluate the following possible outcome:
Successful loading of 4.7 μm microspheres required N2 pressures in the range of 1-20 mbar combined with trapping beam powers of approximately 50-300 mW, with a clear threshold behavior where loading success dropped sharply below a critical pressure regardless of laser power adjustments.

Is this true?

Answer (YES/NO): NO